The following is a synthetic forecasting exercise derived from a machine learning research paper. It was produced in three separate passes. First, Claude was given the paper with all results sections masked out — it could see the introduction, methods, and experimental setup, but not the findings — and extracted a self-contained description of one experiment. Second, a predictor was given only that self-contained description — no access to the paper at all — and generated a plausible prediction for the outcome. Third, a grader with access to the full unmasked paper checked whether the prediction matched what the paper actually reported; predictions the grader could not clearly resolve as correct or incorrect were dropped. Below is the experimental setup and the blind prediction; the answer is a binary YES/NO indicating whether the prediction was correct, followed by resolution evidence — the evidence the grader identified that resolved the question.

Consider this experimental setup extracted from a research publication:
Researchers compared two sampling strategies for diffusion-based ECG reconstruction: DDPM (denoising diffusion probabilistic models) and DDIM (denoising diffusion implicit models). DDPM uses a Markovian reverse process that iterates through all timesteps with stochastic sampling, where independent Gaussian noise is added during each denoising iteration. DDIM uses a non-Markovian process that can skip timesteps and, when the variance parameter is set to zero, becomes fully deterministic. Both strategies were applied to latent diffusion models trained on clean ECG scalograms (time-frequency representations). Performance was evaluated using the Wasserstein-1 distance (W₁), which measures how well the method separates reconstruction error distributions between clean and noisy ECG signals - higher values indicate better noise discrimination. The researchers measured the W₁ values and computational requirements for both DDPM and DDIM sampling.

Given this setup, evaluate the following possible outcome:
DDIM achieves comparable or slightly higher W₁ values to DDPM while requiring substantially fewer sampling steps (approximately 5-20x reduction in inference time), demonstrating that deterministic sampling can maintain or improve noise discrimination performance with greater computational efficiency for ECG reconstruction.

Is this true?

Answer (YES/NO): YES